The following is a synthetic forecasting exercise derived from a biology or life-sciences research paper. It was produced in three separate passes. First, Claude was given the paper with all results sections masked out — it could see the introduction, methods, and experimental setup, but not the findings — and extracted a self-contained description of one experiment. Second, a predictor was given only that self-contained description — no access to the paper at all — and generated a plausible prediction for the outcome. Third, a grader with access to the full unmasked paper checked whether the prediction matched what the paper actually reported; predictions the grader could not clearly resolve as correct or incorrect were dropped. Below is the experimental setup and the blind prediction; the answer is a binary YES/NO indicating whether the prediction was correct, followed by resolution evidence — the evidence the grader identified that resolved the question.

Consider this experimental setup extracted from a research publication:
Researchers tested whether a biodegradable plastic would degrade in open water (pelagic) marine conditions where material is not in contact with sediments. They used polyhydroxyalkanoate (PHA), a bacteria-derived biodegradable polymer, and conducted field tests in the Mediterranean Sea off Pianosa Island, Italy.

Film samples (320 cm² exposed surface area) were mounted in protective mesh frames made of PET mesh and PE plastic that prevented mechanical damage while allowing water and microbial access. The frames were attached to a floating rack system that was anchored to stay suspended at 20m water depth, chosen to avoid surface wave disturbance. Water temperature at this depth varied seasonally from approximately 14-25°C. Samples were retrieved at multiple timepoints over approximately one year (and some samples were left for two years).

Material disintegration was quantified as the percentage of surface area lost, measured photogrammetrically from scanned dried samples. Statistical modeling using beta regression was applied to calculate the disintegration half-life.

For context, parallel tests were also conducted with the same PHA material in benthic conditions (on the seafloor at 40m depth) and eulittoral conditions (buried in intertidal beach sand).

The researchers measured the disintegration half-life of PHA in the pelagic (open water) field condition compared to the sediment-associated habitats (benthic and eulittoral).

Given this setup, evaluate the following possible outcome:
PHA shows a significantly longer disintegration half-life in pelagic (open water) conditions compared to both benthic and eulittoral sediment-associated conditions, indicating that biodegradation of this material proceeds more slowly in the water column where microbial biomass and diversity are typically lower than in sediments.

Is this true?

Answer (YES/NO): NO